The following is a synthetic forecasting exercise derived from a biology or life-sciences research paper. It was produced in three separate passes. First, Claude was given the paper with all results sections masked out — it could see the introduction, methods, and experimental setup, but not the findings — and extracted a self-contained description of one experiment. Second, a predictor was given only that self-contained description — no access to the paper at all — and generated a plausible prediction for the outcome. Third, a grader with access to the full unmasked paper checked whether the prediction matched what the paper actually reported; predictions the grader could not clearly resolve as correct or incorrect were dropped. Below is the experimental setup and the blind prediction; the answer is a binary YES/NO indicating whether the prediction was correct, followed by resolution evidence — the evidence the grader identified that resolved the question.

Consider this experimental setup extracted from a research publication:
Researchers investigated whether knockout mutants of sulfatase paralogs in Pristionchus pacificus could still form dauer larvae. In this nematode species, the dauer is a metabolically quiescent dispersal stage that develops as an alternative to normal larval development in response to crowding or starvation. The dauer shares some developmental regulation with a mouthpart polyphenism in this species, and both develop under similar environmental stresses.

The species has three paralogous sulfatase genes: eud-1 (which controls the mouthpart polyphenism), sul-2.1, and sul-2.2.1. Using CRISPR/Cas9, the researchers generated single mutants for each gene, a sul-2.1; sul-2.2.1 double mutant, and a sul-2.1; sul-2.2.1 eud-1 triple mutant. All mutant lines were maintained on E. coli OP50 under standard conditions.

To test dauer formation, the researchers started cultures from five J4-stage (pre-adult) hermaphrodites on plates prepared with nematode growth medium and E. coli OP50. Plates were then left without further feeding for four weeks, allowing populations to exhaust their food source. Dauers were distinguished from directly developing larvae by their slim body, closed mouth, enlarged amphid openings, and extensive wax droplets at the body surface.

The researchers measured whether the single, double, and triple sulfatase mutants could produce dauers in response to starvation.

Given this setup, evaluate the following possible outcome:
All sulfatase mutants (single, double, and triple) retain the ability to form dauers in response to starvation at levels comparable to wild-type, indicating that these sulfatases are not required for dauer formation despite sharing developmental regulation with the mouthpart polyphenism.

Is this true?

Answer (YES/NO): YES